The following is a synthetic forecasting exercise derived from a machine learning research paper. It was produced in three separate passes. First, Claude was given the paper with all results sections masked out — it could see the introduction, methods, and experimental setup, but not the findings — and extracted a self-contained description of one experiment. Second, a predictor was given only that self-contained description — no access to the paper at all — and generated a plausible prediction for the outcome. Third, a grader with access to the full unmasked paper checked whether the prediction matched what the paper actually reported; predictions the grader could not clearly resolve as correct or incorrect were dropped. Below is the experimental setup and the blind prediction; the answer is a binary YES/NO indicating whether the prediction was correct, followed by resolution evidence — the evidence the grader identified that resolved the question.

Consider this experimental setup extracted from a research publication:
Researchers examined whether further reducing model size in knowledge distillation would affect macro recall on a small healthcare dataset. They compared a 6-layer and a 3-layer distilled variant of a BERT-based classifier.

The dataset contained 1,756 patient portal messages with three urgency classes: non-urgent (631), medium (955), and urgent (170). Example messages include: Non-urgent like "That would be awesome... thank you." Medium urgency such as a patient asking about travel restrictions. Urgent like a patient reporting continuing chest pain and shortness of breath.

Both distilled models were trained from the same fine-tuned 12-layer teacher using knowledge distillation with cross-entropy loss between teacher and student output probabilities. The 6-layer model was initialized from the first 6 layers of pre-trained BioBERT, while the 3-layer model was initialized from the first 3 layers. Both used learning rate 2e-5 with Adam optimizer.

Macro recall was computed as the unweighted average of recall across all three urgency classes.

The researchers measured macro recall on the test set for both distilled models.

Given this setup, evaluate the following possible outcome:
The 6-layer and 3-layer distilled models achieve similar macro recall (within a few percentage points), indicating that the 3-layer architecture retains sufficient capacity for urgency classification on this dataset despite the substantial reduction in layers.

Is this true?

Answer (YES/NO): YES